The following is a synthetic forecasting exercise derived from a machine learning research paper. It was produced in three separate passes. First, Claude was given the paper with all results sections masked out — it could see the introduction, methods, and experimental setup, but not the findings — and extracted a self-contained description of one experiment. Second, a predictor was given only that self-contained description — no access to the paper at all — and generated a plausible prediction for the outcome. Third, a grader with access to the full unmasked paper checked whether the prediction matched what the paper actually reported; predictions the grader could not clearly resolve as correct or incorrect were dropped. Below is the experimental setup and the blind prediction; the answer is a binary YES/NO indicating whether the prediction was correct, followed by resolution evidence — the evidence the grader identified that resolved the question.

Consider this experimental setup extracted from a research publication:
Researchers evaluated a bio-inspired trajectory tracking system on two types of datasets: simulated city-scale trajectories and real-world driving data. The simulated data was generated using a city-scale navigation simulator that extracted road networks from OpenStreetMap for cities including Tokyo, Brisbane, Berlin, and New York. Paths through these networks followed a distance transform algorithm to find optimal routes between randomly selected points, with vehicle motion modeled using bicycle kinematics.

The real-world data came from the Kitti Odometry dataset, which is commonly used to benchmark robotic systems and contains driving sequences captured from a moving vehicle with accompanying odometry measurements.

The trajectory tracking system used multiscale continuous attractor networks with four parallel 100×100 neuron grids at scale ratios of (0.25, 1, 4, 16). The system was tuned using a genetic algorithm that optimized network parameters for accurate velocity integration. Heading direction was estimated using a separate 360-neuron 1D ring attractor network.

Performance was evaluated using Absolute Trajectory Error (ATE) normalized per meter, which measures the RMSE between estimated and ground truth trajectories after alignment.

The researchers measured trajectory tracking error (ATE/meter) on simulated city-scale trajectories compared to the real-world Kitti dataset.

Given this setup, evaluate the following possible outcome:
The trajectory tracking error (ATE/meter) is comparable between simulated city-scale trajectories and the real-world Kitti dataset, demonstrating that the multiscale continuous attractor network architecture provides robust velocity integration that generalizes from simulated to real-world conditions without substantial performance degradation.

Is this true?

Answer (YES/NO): YES